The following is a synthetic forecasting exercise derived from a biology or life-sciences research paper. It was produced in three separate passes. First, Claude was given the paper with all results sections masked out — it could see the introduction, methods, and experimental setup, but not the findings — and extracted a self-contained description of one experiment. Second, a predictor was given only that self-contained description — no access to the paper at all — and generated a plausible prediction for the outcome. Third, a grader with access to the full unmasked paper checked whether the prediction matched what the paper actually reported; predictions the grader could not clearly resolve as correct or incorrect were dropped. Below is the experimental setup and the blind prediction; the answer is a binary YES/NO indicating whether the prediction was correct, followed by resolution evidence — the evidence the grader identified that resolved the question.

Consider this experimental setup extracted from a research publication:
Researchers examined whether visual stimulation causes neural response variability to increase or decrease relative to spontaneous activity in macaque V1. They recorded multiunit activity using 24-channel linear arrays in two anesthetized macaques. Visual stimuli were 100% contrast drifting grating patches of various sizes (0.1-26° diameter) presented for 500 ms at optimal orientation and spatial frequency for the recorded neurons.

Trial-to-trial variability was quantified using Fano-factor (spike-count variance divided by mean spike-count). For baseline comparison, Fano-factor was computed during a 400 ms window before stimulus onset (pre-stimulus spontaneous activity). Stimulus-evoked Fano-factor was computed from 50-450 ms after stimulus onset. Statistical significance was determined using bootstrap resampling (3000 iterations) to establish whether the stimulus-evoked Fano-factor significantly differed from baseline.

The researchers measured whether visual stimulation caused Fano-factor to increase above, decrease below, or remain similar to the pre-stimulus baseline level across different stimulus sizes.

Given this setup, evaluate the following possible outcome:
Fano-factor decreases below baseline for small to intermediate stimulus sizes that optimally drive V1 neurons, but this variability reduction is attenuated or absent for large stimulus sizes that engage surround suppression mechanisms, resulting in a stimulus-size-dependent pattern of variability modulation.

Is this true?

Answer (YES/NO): NO